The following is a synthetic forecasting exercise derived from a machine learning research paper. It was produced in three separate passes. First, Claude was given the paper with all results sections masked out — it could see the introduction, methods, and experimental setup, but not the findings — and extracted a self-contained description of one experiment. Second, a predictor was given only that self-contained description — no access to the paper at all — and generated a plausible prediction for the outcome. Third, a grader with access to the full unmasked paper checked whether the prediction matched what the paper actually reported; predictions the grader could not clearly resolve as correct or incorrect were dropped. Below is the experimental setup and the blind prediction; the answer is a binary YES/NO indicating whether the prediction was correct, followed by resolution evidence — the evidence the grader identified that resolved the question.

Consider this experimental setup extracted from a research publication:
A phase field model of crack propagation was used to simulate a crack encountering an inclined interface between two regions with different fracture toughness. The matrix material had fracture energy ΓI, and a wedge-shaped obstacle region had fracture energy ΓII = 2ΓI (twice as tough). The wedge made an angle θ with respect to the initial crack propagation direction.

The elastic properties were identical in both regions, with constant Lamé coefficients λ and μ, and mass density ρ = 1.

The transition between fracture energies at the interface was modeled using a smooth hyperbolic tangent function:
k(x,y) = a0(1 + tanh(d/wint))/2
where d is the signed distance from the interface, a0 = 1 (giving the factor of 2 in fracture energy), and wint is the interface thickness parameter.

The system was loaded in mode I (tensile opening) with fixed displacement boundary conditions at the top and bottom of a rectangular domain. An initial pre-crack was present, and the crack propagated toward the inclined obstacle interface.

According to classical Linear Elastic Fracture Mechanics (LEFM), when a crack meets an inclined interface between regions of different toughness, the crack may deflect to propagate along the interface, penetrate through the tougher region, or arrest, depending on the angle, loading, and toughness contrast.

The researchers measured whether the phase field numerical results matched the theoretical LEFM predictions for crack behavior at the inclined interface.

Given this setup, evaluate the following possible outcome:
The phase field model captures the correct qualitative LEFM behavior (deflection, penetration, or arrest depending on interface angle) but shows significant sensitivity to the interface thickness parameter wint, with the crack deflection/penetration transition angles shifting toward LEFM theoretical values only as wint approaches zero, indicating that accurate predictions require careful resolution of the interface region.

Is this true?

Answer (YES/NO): NO